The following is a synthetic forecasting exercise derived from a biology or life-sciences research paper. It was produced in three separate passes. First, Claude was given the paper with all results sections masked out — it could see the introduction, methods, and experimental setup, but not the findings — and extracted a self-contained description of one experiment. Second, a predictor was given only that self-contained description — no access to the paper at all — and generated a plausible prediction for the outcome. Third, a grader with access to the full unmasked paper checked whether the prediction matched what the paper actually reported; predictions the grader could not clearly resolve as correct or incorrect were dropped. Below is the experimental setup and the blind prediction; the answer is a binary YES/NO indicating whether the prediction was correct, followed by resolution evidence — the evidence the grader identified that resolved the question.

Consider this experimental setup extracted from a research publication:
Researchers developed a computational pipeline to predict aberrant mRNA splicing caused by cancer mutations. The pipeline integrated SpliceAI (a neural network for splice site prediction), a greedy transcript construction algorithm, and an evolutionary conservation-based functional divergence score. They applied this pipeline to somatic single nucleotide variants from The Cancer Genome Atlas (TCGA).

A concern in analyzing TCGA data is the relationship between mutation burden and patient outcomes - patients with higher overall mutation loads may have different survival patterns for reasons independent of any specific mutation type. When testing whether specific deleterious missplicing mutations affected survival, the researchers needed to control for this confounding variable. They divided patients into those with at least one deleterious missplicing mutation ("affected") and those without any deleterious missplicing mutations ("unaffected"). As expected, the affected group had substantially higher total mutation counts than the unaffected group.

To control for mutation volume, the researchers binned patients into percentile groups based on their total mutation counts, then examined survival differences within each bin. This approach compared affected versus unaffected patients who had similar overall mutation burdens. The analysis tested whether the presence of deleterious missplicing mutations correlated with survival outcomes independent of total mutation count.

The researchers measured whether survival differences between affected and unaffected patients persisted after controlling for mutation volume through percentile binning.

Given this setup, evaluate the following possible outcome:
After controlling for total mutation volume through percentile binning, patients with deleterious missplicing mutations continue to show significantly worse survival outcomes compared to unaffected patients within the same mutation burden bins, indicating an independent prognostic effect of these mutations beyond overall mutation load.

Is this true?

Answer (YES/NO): NO